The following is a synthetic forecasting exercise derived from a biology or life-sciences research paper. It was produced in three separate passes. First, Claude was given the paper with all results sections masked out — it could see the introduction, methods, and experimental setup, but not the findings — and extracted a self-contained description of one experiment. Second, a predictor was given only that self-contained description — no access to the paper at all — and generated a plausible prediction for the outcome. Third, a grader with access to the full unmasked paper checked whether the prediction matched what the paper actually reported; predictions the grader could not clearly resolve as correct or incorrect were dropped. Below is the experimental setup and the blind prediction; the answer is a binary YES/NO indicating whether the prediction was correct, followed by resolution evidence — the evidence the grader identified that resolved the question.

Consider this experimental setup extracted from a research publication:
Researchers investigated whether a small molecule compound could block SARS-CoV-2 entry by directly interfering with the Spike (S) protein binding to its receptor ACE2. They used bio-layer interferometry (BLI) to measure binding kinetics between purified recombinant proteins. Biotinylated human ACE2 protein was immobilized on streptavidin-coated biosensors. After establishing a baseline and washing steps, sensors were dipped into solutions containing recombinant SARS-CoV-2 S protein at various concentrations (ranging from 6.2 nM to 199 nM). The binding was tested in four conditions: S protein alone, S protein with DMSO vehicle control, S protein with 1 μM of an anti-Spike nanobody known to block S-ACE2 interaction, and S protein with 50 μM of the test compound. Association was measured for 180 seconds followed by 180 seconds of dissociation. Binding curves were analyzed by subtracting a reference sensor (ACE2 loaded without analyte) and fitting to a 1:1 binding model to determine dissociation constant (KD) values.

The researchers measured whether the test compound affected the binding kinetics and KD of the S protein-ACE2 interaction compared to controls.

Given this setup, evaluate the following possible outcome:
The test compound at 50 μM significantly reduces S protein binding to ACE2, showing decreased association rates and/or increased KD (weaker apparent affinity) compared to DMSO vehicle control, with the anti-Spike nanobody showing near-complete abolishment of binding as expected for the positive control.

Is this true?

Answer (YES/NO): NO